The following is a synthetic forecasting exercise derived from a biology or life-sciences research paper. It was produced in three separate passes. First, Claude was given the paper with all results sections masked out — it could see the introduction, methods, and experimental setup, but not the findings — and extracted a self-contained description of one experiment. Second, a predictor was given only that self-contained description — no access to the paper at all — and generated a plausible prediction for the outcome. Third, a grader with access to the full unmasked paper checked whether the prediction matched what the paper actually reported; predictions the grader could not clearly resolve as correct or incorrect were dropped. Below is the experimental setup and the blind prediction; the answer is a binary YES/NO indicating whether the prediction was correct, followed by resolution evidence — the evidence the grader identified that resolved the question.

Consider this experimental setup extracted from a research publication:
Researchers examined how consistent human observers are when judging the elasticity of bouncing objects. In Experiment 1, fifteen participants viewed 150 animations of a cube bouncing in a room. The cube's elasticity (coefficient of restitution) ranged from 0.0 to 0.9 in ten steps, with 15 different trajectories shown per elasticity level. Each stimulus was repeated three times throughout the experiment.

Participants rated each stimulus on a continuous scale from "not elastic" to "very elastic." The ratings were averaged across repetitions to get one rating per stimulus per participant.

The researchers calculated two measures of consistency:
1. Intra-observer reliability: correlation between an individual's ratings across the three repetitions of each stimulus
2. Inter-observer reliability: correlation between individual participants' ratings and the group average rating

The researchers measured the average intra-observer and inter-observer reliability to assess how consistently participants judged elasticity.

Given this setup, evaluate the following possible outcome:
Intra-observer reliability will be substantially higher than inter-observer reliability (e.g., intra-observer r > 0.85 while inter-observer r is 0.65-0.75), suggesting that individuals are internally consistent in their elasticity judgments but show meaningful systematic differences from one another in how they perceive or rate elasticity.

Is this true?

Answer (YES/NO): NO